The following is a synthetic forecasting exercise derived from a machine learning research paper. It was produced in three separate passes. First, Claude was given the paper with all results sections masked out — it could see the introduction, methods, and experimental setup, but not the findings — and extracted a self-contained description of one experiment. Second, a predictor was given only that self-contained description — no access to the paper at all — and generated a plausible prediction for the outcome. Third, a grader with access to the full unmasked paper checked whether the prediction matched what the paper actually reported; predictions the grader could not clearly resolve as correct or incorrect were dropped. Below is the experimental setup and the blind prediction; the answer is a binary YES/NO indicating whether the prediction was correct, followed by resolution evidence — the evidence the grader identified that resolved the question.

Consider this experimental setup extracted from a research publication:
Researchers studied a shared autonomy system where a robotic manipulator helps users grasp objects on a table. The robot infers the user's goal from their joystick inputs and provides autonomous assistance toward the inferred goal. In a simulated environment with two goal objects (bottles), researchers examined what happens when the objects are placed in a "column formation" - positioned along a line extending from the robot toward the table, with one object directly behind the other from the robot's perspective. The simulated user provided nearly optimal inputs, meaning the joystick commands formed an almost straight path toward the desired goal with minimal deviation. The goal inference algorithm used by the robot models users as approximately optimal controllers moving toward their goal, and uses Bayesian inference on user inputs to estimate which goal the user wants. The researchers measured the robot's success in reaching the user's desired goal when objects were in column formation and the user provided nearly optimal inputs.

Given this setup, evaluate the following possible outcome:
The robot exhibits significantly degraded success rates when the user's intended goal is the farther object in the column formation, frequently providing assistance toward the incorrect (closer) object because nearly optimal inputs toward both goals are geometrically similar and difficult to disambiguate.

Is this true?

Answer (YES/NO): NO